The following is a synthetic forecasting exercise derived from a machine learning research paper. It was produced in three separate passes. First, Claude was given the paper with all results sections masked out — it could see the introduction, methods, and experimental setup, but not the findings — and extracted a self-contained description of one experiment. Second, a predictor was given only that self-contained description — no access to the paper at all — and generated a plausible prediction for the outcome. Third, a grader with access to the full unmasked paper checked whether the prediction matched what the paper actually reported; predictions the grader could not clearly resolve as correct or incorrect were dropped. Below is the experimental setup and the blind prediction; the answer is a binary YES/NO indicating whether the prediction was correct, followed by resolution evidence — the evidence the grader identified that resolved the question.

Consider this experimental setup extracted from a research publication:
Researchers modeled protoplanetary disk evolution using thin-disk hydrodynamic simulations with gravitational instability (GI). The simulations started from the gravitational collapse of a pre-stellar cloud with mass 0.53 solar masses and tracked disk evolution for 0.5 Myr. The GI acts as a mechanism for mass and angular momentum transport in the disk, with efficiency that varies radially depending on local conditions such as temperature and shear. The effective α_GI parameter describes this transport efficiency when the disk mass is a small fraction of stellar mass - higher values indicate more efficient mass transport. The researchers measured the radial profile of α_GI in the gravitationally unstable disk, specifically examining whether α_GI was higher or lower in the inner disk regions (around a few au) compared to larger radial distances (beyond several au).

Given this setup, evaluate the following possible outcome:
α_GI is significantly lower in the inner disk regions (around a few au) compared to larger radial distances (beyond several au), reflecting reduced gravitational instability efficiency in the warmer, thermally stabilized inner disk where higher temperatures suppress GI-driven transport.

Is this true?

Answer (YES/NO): YES